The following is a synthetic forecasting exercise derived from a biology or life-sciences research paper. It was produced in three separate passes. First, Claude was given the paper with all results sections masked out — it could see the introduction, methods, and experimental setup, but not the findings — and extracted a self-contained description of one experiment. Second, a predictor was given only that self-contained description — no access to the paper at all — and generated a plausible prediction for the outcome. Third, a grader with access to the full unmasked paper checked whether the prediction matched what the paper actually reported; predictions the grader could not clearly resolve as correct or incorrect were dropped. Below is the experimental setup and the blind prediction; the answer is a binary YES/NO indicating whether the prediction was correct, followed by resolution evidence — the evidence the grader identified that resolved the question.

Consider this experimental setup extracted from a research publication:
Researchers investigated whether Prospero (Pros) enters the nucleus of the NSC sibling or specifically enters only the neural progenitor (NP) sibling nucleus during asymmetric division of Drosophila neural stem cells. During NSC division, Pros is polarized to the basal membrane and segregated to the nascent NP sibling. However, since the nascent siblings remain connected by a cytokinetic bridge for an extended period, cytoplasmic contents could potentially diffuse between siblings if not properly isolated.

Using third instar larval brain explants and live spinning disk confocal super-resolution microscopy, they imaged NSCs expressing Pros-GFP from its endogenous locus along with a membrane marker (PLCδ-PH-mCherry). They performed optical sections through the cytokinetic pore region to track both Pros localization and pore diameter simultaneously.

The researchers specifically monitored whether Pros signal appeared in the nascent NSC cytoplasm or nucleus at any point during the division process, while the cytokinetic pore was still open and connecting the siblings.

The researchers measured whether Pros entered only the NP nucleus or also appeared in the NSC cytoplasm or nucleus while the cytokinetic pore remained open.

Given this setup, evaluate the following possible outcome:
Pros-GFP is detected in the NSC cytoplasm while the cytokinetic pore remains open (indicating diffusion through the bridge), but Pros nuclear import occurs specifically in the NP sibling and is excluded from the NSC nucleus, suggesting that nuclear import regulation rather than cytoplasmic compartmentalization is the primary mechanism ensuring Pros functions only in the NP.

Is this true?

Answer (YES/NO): NO